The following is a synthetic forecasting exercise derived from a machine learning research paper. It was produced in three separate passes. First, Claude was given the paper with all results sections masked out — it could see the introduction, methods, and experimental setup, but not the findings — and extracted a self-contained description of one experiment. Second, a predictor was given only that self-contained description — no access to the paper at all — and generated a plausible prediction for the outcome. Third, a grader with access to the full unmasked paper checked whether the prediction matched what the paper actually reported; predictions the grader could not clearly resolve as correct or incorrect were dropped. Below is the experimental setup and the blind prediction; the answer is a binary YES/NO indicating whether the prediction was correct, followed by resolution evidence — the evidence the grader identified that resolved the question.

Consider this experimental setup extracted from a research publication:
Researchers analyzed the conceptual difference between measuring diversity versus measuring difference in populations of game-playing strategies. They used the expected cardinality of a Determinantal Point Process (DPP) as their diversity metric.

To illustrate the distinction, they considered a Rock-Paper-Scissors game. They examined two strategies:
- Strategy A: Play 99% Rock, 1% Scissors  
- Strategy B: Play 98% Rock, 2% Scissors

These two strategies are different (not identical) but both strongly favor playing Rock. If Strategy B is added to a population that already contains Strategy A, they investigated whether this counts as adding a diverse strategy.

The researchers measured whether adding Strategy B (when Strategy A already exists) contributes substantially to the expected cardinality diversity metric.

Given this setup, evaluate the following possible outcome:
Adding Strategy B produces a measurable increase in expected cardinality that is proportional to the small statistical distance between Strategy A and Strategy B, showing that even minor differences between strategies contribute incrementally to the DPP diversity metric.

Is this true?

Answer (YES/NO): NO